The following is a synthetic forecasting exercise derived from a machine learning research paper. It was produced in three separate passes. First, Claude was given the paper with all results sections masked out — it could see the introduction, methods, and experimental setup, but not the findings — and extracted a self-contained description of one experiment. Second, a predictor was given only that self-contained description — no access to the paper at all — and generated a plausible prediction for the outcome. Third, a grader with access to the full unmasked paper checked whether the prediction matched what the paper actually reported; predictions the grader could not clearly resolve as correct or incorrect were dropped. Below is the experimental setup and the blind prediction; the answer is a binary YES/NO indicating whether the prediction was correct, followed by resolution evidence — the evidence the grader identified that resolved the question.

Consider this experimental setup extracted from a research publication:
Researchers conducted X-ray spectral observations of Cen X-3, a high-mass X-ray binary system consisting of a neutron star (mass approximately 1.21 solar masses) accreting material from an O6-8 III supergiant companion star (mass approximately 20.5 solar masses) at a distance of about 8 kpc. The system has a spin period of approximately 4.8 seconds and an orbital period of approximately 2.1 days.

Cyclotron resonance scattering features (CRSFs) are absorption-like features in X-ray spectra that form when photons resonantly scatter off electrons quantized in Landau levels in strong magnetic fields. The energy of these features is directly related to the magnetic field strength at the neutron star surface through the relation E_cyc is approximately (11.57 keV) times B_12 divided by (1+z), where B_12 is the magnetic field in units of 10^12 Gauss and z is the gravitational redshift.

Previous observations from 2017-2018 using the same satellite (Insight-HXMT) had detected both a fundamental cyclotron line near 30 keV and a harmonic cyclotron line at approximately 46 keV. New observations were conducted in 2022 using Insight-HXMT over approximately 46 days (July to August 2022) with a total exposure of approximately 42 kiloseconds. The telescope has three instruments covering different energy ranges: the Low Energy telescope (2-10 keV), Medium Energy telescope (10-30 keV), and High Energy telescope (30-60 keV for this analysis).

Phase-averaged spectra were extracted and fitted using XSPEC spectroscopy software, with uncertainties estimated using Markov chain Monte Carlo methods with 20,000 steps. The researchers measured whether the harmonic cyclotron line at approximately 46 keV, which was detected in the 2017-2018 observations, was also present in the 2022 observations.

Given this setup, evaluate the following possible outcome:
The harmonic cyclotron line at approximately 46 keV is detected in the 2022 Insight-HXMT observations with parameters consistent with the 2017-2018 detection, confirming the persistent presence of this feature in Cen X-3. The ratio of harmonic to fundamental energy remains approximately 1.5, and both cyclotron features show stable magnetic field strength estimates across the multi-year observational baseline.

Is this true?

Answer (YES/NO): NO